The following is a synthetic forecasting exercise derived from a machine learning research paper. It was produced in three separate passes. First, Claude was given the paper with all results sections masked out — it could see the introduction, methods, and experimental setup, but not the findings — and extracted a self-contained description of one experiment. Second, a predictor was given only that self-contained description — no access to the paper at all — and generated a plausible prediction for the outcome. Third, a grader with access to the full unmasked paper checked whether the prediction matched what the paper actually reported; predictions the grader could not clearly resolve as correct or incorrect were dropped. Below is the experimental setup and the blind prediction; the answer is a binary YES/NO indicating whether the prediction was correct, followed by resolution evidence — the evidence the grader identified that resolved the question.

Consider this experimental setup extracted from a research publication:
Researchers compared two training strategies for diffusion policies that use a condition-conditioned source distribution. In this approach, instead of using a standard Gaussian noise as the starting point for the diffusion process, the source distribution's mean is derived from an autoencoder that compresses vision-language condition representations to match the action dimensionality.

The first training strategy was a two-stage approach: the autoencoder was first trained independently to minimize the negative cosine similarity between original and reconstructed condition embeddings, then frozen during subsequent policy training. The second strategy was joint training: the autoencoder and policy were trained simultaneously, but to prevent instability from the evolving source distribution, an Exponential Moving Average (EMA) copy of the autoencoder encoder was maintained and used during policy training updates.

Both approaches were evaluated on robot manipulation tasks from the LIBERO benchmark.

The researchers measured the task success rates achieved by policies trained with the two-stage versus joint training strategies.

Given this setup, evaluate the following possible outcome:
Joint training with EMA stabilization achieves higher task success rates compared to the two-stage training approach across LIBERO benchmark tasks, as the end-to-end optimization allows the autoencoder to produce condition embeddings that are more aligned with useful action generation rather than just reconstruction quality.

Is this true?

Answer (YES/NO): NO